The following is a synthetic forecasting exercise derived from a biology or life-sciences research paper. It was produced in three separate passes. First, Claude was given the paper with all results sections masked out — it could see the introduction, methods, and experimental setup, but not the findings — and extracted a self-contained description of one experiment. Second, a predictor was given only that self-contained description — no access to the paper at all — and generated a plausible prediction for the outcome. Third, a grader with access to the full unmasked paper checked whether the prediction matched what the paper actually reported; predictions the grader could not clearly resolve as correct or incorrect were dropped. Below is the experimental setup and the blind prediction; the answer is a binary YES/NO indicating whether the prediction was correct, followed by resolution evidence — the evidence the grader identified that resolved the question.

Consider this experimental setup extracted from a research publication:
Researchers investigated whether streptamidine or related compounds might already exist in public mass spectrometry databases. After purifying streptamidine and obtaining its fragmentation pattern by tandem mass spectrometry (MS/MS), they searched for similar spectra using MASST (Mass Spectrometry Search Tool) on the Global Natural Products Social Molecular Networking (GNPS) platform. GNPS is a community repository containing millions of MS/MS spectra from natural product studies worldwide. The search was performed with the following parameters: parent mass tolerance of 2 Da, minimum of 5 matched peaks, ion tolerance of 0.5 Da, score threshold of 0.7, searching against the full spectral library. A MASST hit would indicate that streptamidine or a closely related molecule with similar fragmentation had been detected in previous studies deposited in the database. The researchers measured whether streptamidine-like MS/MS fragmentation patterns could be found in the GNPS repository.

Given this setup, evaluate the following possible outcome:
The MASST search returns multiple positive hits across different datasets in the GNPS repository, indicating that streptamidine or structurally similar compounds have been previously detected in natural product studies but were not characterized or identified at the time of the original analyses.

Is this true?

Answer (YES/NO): NO